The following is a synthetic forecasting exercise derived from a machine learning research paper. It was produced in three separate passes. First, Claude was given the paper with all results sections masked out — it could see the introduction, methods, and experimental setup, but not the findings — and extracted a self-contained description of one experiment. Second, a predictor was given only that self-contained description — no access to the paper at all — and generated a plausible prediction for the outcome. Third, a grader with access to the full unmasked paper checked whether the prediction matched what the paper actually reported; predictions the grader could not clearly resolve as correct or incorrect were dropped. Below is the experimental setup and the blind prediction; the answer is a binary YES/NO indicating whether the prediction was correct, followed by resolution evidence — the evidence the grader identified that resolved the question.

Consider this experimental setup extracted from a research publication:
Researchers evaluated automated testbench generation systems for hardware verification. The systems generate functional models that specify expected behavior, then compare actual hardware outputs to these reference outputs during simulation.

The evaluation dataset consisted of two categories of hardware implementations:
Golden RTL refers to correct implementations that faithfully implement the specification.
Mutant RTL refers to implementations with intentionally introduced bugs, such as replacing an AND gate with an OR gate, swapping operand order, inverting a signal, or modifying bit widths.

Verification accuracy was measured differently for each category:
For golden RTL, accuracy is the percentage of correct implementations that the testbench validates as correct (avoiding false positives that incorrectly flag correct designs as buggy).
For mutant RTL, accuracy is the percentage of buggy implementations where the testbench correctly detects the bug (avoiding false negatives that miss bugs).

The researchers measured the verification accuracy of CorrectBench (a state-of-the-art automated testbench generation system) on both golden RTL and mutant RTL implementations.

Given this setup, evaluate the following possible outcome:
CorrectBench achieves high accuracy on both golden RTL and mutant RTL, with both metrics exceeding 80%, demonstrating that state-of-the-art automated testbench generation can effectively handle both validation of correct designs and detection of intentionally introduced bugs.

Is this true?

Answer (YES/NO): NO